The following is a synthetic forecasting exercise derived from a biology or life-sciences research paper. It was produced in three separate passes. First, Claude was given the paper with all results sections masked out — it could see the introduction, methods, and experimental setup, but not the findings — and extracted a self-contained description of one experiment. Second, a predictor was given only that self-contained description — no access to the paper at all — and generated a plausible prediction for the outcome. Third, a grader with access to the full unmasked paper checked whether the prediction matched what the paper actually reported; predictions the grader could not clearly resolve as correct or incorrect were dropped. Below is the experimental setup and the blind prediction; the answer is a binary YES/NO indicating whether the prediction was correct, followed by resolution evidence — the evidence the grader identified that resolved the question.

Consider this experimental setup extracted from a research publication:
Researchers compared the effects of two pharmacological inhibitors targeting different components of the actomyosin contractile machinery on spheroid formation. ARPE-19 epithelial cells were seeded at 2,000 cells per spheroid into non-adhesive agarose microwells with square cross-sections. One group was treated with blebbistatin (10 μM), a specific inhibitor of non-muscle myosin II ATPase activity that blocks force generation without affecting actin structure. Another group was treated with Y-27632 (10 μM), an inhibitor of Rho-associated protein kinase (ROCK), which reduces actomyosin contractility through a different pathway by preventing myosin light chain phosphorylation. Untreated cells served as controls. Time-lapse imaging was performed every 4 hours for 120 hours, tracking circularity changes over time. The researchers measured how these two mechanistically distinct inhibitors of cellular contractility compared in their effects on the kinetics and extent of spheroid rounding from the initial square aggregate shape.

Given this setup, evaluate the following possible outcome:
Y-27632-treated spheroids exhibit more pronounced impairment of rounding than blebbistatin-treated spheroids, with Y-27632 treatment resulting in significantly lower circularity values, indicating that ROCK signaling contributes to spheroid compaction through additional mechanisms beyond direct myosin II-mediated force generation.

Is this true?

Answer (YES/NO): NO